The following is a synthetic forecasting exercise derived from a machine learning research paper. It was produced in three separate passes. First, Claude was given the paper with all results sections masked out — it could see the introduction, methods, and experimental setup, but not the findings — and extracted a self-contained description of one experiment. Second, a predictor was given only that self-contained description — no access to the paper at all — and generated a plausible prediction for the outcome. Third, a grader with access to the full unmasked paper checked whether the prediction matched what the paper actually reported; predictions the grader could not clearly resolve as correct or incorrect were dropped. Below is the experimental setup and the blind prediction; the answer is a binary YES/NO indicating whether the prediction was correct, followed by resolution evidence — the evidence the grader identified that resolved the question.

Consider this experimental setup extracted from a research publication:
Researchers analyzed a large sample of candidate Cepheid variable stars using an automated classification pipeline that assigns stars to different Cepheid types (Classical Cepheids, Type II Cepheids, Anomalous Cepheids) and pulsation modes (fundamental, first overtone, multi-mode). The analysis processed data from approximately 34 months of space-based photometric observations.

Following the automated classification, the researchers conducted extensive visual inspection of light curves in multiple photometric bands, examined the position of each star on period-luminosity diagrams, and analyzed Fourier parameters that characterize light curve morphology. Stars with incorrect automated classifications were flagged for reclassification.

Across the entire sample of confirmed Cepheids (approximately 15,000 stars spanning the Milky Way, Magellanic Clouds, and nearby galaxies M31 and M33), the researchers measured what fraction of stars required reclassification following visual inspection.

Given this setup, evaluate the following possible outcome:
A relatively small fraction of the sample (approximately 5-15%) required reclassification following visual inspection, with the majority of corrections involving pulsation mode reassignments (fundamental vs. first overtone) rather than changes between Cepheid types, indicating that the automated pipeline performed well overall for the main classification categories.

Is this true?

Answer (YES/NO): NO